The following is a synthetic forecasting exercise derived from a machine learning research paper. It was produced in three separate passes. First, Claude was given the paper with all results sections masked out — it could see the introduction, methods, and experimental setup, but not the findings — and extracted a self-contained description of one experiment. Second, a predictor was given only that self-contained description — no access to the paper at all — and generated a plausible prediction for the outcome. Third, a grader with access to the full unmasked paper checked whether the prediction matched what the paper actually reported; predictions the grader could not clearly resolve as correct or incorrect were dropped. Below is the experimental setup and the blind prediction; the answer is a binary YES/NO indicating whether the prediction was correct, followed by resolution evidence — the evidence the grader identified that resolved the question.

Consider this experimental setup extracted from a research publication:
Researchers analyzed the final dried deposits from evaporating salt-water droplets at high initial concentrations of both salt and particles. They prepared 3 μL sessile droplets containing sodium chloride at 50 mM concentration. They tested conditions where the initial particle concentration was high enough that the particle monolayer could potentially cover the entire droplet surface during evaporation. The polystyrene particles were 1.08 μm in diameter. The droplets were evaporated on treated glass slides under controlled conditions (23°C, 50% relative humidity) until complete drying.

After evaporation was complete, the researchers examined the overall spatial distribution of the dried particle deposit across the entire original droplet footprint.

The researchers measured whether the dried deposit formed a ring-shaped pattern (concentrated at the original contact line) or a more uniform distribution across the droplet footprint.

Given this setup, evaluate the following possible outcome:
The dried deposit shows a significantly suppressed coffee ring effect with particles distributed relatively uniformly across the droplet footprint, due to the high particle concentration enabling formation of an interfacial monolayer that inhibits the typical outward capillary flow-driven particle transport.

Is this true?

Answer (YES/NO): YES